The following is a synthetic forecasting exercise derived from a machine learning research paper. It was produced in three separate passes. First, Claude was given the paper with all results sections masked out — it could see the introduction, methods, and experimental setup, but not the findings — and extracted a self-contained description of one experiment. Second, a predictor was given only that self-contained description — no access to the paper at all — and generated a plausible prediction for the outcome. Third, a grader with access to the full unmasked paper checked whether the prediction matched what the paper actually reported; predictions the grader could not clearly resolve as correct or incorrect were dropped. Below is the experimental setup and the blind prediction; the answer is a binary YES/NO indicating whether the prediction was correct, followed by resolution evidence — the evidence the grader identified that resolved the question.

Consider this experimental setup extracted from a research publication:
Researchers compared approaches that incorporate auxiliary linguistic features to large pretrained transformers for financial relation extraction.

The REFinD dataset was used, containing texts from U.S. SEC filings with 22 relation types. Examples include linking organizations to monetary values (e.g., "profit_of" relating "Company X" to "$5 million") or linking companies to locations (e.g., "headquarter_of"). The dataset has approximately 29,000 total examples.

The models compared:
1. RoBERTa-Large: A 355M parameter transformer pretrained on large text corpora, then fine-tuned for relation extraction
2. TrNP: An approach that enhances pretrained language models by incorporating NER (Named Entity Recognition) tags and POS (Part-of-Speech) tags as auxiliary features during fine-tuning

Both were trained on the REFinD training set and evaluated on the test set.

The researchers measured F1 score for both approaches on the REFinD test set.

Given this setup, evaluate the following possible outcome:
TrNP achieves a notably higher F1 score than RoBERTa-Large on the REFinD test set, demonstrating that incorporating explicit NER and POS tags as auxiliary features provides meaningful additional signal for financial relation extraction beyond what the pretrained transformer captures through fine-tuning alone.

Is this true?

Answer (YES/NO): YES